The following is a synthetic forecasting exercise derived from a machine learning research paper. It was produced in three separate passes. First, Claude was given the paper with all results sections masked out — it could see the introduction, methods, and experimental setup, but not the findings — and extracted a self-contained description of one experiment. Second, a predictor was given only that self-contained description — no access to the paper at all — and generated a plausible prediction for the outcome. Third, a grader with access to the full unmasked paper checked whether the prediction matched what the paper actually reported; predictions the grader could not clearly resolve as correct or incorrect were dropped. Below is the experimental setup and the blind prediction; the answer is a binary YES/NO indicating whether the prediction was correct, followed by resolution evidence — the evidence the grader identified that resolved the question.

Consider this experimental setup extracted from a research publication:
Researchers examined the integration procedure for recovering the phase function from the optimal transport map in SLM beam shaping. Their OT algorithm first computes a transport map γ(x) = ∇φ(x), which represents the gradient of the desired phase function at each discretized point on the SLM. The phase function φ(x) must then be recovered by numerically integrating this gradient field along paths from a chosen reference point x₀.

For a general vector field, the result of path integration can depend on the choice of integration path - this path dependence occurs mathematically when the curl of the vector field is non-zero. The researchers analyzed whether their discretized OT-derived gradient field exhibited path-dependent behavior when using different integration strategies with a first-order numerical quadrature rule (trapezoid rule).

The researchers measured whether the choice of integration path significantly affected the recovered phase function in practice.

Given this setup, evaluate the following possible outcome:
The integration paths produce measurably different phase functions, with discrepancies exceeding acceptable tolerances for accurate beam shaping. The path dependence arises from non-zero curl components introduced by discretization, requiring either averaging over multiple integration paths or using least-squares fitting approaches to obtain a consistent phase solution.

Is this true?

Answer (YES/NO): NO